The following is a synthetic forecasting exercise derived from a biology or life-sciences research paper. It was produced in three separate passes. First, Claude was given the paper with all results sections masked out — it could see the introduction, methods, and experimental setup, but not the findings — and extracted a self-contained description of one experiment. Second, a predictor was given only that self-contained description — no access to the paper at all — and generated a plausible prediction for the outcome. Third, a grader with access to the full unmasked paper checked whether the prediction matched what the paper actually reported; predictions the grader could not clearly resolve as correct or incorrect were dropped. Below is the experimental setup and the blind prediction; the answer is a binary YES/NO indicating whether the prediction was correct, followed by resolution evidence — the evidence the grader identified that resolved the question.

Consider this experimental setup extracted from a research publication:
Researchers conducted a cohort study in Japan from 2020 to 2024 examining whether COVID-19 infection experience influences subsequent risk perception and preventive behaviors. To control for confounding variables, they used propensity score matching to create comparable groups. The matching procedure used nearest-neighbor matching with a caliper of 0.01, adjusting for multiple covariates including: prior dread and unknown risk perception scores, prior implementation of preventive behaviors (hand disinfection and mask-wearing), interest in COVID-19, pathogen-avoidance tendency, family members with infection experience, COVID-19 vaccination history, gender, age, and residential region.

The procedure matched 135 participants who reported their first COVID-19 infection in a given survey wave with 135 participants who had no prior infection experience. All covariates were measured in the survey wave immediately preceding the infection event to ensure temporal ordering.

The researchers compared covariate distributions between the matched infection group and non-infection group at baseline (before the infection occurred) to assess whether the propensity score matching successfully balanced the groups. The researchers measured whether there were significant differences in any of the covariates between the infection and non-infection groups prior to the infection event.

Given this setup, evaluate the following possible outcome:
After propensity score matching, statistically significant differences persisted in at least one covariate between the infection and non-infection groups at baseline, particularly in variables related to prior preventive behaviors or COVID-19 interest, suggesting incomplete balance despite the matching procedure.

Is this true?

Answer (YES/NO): NO